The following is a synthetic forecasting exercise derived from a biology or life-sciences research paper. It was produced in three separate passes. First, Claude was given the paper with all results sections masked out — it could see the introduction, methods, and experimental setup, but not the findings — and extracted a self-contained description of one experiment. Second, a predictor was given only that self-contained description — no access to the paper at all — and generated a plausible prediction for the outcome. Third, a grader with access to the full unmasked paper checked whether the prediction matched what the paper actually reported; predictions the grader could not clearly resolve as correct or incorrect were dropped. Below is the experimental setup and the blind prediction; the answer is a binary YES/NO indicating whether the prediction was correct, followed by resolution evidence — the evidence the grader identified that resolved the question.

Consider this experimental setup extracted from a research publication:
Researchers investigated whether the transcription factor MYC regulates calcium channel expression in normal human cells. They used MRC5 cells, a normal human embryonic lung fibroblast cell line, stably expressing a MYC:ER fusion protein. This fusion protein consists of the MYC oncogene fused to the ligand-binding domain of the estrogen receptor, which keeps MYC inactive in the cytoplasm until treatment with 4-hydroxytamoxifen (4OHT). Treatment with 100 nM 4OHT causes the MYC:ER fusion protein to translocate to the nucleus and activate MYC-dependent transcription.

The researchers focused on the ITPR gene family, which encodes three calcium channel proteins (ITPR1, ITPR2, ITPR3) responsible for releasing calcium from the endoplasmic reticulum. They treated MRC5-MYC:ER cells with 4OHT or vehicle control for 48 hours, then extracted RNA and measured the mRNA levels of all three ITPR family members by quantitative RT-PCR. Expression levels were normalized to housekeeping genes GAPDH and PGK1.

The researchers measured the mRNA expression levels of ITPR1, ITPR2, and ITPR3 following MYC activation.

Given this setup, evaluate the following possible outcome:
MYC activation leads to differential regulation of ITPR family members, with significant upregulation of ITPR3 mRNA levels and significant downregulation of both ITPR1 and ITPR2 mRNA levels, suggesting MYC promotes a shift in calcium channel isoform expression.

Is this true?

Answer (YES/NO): NO